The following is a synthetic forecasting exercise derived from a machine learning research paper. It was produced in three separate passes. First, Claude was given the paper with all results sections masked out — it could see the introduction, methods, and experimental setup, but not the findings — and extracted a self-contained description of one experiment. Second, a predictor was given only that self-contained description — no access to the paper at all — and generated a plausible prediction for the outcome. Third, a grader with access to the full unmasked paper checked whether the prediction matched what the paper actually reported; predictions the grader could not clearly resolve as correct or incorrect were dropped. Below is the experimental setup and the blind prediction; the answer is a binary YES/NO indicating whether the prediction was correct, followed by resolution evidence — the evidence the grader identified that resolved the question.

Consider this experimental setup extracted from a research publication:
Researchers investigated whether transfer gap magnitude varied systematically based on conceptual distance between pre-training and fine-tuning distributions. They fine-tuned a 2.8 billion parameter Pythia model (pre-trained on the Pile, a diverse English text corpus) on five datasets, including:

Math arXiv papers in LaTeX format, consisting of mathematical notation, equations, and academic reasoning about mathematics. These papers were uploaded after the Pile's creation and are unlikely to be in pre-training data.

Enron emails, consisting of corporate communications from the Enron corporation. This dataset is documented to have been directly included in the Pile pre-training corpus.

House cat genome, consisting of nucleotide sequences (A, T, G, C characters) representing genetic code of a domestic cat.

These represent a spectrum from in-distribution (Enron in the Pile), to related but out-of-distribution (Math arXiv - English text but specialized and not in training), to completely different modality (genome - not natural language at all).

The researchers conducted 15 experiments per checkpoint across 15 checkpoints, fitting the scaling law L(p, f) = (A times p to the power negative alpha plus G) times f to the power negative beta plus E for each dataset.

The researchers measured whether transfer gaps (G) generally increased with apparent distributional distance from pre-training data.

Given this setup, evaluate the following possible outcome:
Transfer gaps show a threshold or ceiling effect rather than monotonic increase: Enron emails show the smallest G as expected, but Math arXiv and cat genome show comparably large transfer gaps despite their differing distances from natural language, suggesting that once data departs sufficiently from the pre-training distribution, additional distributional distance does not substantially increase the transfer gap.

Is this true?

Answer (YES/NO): NO